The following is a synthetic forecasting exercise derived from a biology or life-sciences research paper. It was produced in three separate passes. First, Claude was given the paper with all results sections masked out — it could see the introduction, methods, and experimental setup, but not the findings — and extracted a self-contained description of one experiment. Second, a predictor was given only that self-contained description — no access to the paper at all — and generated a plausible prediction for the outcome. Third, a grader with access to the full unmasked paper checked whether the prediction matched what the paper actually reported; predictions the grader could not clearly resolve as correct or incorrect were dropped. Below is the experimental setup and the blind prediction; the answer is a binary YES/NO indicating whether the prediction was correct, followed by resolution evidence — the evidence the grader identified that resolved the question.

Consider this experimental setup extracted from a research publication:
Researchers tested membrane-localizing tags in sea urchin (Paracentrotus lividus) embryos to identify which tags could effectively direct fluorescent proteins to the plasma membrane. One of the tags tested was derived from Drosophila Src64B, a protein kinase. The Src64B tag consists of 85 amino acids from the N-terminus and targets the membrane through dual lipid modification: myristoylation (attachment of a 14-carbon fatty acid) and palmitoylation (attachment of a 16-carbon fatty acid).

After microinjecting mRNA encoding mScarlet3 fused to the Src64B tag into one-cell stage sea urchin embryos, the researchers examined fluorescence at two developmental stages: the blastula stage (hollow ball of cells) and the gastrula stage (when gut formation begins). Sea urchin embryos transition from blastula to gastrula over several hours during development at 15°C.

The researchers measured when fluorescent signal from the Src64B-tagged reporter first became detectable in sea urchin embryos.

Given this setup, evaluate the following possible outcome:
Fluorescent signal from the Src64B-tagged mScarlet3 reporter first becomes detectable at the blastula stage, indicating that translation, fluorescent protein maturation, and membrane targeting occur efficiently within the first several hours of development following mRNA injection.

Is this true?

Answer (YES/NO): NO